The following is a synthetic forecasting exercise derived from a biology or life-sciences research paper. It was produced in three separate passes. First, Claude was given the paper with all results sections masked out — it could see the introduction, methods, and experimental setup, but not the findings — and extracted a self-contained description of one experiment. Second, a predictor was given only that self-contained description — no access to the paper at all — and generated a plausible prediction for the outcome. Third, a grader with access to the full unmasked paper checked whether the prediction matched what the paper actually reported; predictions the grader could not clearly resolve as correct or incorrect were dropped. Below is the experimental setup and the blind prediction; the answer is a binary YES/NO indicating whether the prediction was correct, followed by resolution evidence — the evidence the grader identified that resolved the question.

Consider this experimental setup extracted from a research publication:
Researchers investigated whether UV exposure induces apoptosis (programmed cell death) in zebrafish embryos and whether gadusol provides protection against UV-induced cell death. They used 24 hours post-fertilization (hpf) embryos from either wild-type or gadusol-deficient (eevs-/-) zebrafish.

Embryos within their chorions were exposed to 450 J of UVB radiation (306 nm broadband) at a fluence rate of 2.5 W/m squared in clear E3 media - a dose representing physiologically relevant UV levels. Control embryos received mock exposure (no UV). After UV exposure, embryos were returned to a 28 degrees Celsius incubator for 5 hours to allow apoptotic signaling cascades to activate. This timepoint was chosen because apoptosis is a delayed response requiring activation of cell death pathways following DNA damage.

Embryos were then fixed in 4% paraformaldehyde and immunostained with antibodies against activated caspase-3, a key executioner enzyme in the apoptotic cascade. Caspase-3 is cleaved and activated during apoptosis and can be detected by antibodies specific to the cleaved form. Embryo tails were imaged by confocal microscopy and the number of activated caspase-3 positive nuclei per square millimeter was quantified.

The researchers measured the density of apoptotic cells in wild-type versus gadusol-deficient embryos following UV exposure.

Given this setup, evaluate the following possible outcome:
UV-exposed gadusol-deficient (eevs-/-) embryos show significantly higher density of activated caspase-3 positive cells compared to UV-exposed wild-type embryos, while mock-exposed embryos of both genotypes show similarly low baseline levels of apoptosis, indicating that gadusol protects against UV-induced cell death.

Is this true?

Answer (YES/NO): YES